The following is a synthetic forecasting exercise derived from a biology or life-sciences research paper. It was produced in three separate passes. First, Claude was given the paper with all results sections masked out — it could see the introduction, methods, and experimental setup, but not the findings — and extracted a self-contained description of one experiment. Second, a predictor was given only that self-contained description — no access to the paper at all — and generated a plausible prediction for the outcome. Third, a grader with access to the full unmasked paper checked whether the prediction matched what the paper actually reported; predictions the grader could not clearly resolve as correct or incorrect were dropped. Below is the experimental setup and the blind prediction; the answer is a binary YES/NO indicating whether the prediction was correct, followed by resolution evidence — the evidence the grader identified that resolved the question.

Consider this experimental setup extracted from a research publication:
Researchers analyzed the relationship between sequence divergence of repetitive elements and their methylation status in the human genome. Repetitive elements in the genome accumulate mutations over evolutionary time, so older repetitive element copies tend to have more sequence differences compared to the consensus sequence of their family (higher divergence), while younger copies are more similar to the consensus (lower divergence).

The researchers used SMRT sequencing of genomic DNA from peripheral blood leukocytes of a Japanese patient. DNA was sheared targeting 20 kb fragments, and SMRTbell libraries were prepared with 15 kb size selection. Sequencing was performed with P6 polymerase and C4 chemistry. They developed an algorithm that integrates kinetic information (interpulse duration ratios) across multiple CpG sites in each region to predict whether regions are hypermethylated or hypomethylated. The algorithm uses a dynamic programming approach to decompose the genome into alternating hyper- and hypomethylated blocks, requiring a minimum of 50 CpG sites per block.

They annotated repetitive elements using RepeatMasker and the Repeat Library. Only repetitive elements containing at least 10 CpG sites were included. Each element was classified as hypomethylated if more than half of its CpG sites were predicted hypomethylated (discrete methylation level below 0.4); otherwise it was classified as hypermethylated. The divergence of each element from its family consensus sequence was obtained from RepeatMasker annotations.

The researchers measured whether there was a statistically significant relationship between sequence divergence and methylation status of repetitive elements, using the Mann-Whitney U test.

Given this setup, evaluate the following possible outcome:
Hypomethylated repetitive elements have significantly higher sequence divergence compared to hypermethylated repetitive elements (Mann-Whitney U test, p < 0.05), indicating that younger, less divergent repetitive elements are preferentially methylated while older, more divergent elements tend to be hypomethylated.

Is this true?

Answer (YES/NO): YES